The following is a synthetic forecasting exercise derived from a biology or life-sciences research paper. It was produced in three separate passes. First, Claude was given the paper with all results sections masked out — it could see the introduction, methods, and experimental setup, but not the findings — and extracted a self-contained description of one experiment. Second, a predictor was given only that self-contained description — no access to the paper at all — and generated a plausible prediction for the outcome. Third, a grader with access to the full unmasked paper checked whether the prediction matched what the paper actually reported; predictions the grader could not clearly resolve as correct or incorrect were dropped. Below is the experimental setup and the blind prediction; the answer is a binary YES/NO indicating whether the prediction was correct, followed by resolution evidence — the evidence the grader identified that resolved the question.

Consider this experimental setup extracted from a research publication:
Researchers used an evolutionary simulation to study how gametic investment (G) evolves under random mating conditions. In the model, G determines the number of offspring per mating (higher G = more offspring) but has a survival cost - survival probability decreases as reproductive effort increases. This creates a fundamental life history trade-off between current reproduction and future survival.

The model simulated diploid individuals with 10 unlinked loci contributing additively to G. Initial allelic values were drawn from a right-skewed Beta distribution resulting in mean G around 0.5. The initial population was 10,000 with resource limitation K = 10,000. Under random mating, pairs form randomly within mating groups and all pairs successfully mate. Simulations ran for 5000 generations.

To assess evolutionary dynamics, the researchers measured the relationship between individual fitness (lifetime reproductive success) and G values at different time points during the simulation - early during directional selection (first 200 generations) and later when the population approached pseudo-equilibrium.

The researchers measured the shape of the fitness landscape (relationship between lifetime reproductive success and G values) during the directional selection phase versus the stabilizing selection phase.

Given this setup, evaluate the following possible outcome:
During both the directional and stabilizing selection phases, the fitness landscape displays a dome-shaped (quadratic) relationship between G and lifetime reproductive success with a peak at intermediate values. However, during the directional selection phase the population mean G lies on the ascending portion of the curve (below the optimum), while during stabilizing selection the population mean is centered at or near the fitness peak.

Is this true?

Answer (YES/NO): NO